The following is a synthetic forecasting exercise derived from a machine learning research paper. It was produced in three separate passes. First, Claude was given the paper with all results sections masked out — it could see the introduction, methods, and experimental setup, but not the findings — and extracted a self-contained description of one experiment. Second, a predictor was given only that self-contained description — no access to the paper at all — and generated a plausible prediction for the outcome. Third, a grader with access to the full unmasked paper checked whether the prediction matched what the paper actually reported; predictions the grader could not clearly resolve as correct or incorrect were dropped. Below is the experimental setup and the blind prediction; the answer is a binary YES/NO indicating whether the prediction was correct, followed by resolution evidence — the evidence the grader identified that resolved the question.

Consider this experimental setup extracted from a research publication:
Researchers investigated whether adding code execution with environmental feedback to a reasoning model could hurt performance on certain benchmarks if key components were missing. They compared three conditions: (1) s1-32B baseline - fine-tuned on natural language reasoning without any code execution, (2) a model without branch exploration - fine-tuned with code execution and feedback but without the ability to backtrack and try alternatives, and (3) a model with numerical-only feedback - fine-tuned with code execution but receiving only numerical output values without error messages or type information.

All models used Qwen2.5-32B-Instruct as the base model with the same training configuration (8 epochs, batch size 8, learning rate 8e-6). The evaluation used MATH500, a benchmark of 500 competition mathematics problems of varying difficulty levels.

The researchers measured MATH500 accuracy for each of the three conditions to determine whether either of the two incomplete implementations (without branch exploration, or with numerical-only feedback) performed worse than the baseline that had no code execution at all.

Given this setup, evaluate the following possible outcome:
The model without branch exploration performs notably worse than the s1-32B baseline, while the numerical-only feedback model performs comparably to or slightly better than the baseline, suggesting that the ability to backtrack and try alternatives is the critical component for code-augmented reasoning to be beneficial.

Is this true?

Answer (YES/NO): YES